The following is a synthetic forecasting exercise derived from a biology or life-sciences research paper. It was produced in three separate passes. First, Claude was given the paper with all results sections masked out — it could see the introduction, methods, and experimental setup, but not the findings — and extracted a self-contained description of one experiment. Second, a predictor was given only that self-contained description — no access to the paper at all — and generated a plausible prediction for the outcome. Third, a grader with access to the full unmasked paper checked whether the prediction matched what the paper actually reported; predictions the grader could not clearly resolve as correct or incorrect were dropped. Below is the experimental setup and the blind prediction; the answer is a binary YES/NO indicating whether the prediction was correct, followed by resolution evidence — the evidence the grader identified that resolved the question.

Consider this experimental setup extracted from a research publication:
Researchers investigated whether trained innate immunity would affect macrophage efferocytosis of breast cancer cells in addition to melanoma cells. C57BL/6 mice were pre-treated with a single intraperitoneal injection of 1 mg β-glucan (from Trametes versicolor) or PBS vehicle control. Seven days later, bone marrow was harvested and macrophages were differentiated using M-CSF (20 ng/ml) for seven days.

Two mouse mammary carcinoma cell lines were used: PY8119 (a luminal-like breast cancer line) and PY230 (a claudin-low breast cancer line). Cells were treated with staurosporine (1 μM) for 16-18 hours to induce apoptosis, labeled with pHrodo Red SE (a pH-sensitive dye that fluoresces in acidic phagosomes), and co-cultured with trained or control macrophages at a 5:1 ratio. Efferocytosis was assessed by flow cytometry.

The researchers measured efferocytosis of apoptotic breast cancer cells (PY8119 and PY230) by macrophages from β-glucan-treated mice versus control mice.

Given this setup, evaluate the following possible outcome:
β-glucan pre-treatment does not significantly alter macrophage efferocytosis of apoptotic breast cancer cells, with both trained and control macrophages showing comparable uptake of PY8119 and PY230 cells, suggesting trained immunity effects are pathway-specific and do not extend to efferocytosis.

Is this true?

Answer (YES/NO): NO